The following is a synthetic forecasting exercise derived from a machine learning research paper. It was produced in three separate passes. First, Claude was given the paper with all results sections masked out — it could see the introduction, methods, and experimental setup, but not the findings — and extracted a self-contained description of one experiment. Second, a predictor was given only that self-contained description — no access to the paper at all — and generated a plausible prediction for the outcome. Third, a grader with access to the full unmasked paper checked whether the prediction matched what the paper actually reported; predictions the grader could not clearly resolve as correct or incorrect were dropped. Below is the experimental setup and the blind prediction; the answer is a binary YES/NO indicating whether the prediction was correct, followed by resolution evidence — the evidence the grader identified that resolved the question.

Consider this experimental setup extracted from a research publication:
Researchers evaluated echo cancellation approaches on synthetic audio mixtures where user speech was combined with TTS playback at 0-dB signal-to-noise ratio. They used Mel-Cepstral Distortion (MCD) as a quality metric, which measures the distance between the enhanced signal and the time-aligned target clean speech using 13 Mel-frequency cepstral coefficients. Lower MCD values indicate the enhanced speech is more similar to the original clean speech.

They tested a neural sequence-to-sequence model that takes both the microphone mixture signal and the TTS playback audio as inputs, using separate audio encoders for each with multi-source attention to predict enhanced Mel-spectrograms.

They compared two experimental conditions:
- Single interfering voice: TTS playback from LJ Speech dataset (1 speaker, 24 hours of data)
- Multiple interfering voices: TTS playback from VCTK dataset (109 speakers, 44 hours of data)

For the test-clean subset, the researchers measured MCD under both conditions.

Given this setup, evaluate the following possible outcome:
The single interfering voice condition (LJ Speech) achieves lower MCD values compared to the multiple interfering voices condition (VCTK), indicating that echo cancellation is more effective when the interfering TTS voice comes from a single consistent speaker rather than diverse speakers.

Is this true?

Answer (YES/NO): NO